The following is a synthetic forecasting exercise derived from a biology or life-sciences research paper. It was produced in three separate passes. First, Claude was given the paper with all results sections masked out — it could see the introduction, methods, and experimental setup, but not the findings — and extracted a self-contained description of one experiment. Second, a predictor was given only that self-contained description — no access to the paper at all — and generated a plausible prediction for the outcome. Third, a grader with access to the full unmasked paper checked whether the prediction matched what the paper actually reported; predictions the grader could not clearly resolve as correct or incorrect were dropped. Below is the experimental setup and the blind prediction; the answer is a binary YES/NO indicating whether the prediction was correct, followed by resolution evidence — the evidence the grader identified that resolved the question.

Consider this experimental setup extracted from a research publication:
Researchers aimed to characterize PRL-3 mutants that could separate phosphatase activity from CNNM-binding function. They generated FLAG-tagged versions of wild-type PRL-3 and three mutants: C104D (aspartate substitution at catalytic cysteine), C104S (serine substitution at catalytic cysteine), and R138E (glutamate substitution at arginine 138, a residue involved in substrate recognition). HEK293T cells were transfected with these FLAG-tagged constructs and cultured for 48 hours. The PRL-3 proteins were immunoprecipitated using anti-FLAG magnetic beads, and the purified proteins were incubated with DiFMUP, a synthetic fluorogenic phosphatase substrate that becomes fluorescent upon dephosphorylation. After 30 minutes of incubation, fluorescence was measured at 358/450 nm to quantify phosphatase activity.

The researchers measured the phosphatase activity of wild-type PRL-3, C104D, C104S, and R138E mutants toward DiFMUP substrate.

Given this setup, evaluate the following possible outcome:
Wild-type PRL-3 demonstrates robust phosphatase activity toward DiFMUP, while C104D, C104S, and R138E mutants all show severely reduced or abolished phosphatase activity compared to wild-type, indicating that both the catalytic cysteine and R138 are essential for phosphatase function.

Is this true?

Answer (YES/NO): NO